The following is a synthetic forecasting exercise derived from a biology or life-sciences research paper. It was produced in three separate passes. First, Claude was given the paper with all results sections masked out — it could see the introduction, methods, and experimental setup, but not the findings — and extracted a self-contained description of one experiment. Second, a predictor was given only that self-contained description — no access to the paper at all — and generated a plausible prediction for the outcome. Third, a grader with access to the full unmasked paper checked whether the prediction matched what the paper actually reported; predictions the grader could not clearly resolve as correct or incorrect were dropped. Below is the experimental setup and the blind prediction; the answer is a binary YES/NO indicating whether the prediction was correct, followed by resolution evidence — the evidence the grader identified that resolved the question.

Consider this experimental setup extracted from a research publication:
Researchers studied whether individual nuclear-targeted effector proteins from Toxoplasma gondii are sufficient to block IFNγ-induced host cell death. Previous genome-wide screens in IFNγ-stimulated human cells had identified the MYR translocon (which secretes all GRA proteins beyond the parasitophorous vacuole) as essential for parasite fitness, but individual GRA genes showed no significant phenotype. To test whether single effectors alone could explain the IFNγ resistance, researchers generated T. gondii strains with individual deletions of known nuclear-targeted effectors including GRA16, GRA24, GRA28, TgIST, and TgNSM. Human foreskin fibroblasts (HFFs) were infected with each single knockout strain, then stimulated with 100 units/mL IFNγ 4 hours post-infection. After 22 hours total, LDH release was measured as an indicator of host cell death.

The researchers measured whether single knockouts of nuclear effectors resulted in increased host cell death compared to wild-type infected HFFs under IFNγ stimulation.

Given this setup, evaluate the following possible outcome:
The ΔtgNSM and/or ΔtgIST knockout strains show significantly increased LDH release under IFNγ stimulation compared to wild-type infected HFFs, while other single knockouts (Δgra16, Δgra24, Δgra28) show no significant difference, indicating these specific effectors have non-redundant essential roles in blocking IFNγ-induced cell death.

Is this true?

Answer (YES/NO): NO